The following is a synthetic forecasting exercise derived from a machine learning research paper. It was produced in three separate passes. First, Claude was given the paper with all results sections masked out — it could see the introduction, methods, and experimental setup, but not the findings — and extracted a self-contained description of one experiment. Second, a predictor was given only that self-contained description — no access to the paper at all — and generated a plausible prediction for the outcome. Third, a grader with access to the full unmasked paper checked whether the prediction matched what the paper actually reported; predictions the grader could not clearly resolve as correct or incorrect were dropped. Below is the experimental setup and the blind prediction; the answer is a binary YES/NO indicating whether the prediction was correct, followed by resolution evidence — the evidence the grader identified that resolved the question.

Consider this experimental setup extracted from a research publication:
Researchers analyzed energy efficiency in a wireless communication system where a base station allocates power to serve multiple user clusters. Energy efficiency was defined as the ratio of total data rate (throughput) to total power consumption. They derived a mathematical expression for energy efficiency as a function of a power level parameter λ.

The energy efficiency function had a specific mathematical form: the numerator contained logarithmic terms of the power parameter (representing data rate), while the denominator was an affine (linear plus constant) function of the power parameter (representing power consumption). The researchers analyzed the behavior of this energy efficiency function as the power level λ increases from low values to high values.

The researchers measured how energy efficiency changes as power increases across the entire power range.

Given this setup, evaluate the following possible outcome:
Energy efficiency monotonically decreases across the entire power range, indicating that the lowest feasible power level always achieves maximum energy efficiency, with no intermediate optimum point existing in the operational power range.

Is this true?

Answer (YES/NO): NO